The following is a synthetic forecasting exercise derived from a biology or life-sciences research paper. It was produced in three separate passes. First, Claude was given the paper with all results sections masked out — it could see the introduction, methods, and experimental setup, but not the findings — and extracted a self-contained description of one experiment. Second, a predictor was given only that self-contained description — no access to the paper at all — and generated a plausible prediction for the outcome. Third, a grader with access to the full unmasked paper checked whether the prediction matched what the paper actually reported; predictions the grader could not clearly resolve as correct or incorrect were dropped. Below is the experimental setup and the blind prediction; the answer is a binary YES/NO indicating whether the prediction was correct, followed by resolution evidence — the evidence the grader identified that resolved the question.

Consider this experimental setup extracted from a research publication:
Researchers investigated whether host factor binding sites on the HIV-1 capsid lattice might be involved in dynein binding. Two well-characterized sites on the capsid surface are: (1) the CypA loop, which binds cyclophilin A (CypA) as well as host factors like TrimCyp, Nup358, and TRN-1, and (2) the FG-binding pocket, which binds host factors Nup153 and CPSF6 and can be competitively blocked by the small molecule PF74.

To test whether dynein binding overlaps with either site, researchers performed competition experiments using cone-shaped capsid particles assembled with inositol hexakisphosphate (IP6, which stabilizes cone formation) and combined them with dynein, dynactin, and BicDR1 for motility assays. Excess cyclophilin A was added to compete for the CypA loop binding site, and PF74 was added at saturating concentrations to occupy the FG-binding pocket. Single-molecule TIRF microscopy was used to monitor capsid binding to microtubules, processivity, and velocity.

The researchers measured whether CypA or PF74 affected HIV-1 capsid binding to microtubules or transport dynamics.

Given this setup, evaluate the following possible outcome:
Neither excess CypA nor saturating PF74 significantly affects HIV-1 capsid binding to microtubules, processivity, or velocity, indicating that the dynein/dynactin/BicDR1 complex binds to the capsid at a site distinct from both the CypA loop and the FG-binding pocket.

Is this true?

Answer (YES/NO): YES